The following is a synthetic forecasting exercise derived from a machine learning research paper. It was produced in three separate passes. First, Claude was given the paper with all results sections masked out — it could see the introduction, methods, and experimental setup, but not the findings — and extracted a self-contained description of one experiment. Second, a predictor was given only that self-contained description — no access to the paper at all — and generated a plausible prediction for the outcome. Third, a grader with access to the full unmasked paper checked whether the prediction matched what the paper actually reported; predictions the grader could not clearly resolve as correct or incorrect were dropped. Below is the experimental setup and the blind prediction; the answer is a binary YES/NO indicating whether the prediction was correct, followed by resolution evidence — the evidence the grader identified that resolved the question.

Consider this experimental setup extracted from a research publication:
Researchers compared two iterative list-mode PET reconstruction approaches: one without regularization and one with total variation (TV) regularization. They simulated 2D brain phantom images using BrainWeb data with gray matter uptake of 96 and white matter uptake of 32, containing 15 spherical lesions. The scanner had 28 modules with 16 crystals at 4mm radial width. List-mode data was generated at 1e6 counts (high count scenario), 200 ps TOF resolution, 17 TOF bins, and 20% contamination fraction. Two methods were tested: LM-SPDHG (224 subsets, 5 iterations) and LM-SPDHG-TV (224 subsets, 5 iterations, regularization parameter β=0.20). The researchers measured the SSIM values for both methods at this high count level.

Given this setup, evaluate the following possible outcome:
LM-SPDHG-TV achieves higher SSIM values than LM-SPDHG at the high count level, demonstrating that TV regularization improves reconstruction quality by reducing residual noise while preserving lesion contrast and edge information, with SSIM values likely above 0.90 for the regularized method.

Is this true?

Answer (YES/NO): YES